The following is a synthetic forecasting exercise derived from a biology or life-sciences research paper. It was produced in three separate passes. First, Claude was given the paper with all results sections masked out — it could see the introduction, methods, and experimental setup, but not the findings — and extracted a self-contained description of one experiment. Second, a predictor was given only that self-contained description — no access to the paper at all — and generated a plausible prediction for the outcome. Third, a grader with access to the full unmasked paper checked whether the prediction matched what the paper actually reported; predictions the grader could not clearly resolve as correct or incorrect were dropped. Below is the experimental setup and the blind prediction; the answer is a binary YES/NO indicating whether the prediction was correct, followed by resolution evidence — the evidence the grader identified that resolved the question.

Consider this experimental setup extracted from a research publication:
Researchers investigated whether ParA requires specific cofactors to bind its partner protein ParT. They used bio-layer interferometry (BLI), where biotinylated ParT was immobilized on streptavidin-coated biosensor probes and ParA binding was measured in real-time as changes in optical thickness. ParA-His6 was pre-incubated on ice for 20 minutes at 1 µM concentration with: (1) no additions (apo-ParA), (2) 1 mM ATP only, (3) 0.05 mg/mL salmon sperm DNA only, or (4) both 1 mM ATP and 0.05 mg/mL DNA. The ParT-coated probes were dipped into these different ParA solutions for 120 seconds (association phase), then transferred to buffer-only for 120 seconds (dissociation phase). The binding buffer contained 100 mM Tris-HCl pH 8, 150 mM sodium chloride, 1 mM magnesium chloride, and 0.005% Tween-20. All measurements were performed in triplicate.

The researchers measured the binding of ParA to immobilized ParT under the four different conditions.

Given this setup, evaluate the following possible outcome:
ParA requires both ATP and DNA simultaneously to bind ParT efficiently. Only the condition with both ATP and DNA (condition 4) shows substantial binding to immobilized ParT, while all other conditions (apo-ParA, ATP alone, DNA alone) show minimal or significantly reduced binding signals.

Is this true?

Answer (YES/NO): YES